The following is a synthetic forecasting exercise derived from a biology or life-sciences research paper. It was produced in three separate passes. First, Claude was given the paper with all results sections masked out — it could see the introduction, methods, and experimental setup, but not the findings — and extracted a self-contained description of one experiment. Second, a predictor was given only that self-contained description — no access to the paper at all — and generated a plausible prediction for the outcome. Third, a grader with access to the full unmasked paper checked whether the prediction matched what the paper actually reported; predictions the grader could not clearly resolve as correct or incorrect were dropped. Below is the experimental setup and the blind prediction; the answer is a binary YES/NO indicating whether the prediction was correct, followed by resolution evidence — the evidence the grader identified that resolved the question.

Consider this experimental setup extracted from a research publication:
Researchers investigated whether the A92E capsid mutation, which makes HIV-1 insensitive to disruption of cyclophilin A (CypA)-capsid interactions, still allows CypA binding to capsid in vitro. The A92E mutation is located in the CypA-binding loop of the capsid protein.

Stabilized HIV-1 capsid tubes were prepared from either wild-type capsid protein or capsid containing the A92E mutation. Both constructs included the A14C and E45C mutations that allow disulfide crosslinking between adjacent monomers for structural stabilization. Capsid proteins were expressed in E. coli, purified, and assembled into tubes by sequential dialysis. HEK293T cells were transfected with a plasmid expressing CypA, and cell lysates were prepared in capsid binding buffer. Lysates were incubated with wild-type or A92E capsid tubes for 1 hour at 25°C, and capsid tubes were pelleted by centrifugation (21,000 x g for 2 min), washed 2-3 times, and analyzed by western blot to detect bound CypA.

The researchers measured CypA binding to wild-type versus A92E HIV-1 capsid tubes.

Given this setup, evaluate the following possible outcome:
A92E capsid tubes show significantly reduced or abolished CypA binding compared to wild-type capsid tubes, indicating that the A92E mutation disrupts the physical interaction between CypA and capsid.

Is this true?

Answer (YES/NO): YES